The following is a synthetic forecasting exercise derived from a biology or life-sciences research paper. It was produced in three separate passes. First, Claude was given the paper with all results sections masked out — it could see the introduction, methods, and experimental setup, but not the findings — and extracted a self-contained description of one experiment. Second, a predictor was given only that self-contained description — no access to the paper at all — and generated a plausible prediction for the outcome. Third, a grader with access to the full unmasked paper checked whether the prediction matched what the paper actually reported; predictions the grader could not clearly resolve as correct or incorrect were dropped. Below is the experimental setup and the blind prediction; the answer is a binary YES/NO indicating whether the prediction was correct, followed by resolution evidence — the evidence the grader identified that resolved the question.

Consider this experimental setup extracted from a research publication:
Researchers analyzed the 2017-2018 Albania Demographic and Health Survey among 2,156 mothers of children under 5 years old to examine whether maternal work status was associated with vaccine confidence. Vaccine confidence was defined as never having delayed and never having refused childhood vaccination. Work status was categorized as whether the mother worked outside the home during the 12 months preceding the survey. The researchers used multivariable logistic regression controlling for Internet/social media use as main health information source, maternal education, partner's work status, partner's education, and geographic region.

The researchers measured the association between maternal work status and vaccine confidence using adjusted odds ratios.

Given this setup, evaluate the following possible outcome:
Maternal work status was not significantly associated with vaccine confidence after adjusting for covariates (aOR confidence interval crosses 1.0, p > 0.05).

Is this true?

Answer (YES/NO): NO